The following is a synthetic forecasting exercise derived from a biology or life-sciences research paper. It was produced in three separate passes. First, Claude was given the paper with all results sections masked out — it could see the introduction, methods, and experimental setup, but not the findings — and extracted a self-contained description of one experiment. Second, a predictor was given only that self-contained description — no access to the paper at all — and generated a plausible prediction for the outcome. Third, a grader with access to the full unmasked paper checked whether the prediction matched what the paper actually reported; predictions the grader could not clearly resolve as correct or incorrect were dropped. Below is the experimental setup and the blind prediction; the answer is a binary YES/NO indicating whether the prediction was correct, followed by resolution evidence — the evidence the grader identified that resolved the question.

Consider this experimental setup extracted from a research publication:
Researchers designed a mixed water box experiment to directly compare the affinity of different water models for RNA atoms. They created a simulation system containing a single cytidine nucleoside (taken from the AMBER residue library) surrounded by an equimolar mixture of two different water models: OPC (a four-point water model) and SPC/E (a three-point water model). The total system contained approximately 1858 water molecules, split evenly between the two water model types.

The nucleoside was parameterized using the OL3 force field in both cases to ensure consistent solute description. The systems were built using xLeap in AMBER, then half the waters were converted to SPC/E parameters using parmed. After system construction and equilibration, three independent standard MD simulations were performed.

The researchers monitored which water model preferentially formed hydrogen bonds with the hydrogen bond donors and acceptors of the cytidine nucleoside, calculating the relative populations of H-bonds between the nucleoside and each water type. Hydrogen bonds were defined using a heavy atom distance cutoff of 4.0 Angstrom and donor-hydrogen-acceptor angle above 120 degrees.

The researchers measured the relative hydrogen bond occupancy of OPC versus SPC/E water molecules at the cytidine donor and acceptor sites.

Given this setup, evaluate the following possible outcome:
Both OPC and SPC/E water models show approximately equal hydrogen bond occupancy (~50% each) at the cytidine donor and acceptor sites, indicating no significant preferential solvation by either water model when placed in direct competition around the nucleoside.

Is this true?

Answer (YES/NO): NO